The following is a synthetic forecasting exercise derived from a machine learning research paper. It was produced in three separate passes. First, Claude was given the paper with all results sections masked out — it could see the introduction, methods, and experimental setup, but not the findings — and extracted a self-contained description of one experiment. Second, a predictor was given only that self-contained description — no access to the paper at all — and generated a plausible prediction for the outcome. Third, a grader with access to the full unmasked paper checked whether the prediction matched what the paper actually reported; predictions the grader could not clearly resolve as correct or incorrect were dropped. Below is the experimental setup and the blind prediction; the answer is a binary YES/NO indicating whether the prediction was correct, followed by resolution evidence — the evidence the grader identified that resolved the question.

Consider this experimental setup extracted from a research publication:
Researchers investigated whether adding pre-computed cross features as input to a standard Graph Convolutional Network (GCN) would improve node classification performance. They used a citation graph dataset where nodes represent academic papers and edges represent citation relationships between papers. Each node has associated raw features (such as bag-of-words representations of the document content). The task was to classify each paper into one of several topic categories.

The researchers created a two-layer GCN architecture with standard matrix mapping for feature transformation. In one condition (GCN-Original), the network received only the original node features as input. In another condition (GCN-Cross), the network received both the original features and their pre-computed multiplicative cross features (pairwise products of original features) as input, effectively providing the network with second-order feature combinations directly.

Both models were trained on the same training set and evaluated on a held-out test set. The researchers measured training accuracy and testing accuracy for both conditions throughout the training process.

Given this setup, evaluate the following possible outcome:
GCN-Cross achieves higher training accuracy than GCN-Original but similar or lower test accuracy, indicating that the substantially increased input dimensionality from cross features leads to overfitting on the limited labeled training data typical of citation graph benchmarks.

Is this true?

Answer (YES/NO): NO